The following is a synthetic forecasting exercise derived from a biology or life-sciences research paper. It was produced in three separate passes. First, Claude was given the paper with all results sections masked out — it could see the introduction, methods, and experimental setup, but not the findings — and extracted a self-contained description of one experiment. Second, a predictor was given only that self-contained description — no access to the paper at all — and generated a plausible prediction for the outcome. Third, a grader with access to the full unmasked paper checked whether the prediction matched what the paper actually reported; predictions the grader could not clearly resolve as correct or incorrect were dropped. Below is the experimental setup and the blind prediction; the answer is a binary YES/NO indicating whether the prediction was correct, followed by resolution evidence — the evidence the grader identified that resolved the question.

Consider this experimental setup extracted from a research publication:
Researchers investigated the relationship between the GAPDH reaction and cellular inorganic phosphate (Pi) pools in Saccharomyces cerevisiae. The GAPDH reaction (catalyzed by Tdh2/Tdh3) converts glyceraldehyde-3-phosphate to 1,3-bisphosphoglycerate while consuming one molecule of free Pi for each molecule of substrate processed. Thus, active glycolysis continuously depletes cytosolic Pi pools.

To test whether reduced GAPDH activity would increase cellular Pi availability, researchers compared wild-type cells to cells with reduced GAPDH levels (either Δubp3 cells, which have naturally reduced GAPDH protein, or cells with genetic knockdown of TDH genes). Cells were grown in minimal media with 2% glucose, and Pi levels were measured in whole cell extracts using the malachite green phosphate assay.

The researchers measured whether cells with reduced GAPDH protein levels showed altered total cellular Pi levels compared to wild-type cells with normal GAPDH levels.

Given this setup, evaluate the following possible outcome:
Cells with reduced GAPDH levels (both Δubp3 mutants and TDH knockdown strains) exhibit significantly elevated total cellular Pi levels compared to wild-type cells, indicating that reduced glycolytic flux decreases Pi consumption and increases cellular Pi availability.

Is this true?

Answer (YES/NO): YES